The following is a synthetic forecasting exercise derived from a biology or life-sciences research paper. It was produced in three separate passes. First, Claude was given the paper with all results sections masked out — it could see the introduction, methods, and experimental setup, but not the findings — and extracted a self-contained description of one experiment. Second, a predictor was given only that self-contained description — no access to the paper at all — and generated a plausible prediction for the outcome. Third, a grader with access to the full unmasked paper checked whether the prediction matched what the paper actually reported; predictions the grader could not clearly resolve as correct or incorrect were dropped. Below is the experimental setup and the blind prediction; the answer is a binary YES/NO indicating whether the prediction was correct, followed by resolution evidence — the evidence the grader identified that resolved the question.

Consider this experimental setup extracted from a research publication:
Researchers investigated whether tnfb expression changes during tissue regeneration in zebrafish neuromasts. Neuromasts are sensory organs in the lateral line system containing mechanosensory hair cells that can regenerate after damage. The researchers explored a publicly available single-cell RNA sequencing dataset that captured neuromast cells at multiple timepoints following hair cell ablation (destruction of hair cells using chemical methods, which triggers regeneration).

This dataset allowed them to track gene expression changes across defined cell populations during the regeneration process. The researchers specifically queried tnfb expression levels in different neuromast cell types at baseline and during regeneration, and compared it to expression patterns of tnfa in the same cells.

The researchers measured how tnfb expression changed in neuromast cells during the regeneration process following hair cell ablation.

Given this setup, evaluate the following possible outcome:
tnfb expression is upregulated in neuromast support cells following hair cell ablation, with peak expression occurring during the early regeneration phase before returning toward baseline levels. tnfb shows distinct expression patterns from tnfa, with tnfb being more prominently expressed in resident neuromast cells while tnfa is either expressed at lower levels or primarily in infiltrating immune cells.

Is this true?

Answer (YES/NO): NO